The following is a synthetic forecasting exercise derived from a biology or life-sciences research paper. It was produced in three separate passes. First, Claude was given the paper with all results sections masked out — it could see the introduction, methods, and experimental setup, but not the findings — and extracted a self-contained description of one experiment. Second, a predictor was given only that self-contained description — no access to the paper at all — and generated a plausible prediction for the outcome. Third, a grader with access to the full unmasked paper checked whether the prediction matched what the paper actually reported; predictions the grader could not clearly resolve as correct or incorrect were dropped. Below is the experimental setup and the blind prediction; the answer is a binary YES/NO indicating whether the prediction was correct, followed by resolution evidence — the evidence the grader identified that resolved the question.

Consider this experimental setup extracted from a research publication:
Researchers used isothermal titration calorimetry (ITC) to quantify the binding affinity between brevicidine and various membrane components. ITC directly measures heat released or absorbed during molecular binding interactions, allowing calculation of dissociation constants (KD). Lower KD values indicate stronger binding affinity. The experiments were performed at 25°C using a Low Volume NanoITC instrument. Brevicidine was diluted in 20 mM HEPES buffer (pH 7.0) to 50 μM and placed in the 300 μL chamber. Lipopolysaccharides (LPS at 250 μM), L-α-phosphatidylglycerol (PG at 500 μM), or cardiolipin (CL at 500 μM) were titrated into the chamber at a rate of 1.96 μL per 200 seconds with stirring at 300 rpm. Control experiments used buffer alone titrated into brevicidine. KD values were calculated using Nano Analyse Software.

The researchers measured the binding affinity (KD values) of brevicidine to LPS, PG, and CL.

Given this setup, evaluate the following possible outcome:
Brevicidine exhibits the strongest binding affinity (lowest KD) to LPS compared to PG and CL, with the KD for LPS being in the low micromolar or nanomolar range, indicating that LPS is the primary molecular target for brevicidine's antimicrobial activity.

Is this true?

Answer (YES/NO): NO